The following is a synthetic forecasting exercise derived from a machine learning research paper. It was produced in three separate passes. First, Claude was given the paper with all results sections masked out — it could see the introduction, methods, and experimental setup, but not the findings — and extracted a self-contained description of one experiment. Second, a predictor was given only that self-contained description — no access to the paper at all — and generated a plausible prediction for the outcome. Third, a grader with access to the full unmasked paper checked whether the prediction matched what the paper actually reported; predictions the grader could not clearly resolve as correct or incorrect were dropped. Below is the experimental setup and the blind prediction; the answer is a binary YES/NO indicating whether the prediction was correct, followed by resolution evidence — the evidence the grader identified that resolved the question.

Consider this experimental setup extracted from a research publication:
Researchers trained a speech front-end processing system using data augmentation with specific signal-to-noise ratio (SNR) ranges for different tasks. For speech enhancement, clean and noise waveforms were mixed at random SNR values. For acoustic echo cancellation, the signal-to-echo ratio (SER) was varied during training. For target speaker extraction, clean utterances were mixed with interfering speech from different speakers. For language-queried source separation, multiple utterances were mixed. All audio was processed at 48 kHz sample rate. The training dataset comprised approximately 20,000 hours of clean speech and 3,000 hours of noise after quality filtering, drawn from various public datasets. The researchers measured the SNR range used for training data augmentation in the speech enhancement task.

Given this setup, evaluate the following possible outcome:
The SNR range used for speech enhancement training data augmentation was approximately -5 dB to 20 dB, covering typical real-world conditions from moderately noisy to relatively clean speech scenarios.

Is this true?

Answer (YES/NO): YES